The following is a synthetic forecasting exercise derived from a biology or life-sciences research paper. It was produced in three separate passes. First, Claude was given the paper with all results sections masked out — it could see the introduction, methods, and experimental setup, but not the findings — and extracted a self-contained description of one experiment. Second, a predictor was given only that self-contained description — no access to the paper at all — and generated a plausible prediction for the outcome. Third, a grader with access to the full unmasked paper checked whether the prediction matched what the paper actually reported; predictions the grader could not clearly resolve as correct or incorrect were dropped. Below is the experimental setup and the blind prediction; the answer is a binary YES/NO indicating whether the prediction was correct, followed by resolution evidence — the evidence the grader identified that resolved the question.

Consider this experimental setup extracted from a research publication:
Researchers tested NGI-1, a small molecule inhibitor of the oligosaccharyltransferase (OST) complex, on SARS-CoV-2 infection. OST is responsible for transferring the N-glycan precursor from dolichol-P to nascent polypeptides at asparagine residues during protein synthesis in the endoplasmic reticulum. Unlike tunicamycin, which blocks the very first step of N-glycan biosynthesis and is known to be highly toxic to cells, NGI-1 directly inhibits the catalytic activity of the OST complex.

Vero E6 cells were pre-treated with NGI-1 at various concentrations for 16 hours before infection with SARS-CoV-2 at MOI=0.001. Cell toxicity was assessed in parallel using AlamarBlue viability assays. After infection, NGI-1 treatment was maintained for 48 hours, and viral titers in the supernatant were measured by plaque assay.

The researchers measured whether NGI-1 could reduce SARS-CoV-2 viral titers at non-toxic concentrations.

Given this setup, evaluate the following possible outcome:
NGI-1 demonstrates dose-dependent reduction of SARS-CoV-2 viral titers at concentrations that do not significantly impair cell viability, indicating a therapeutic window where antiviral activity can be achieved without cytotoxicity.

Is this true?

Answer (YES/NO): YES